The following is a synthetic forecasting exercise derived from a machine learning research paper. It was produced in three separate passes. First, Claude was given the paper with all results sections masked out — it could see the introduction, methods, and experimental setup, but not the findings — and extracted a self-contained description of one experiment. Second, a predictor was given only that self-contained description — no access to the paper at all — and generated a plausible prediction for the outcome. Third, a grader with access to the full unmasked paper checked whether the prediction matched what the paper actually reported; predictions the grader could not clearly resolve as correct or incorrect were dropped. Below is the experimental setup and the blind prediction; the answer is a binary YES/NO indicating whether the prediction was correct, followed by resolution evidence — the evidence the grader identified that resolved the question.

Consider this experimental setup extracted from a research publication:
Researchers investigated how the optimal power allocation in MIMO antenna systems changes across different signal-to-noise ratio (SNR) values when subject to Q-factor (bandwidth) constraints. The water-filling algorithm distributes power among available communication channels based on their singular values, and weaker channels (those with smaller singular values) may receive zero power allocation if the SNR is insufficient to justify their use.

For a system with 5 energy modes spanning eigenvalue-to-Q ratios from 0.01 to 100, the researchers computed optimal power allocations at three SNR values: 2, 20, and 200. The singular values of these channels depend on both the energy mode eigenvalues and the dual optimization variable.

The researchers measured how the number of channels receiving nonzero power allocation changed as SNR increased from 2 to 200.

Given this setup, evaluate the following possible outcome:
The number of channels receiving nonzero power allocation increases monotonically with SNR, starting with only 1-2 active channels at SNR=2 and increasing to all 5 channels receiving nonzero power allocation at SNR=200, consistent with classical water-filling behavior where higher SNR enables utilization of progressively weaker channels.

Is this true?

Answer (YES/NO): NO